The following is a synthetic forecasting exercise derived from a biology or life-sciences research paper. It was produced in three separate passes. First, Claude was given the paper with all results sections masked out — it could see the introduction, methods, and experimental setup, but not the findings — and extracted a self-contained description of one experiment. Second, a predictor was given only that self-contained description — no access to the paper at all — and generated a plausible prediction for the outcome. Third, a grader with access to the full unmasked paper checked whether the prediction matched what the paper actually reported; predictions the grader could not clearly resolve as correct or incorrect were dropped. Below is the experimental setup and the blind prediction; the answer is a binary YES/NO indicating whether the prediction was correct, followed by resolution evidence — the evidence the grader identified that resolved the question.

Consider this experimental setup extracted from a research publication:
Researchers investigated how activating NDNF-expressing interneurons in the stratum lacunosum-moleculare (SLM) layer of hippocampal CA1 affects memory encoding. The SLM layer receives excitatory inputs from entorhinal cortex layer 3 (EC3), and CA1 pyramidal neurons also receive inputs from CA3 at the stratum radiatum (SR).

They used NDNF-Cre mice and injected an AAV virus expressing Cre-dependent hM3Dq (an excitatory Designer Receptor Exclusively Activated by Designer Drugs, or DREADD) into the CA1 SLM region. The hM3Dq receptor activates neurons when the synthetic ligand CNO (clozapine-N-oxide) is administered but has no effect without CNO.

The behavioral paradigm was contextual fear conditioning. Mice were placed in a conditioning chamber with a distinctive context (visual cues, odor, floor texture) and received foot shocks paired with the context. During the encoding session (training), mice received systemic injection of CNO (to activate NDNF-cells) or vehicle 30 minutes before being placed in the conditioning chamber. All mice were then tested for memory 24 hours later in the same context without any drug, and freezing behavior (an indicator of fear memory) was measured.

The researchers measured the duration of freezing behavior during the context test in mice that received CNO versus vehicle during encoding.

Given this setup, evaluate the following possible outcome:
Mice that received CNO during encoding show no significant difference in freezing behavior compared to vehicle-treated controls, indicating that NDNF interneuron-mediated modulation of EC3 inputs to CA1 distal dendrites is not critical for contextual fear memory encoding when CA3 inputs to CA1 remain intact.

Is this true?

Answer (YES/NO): NO